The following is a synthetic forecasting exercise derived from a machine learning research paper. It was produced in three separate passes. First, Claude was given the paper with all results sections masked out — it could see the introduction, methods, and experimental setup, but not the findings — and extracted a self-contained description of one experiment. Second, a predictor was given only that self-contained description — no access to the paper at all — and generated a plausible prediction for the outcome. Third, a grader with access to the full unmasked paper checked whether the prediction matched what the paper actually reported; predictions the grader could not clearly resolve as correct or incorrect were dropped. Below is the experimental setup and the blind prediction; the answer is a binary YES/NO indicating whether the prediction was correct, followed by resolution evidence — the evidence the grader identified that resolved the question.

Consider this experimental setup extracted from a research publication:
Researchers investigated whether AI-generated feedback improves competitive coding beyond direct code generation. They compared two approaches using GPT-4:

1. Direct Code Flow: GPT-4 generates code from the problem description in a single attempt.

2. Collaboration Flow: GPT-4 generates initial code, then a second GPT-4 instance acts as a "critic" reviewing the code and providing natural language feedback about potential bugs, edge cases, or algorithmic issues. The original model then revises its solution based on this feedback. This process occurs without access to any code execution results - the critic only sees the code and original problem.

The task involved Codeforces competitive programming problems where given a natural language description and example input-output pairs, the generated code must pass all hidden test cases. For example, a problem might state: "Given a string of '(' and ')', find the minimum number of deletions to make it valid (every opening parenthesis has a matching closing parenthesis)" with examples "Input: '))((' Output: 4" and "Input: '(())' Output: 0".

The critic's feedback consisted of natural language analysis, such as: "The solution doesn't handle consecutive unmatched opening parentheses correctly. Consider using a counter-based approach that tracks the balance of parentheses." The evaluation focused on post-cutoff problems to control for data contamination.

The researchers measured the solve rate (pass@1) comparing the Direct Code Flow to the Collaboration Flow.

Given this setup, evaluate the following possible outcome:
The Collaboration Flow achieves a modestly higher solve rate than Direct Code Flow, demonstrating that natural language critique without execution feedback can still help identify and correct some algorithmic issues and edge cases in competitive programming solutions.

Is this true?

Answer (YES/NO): NO